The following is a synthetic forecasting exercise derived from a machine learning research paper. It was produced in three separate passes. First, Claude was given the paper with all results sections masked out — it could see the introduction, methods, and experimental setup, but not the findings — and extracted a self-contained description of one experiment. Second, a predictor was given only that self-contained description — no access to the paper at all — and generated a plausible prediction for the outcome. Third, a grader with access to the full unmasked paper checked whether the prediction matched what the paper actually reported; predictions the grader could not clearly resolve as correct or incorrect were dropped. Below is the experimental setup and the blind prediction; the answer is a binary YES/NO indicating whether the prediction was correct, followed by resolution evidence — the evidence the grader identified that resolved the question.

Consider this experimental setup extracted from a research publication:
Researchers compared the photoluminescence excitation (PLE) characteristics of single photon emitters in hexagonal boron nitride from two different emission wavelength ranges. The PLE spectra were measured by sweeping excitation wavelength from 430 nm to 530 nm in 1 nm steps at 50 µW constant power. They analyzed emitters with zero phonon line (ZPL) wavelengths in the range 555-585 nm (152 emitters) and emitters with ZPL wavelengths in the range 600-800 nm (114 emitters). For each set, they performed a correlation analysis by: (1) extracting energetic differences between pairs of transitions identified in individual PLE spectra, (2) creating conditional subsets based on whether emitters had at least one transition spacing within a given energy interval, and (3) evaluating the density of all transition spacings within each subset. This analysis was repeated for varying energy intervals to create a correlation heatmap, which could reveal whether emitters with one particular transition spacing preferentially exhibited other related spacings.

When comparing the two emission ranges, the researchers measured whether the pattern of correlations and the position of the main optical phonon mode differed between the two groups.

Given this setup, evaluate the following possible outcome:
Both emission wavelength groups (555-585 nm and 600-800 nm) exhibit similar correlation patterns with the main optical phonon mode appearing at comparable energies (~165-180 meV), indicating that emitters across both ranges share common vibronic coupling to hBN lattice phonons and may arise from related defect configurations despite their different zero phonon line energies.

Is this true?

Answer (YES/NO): NO